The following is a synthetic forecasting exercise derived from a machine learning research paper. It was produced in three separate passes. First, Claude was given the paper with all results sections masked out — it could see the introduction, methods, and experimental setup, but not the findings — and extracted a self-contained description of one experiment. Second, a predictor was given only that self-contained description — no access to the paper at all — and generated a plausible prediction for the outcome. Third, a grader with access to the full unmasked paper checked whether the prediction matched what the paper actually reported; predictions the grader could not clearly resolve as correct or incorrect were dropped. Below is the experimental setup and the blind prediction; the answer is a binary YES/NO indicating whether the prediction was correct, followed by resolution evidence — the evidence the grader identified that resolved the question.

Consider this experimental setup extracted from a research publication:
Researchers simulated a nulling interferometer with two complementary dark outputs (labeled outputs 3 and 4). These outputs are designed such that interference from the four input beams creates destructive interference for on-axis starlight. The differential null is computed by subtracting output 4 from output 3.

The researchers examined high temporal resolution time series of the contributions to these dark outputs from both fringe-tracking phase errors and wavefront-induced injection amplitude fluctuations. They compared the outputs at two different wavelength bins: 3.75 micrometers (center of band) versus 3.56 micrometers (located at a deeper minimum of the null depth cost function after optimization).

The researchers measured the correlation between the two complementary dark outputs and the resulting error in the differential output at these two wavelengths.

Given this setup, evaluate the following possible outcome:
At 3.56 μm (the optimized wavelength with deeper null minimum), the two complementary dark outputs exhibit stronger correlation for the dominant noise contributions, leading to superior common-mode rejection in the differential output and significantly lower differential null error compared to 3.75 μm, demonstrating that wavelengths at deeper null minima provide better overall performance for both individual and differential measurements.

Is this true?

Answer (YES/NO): YES